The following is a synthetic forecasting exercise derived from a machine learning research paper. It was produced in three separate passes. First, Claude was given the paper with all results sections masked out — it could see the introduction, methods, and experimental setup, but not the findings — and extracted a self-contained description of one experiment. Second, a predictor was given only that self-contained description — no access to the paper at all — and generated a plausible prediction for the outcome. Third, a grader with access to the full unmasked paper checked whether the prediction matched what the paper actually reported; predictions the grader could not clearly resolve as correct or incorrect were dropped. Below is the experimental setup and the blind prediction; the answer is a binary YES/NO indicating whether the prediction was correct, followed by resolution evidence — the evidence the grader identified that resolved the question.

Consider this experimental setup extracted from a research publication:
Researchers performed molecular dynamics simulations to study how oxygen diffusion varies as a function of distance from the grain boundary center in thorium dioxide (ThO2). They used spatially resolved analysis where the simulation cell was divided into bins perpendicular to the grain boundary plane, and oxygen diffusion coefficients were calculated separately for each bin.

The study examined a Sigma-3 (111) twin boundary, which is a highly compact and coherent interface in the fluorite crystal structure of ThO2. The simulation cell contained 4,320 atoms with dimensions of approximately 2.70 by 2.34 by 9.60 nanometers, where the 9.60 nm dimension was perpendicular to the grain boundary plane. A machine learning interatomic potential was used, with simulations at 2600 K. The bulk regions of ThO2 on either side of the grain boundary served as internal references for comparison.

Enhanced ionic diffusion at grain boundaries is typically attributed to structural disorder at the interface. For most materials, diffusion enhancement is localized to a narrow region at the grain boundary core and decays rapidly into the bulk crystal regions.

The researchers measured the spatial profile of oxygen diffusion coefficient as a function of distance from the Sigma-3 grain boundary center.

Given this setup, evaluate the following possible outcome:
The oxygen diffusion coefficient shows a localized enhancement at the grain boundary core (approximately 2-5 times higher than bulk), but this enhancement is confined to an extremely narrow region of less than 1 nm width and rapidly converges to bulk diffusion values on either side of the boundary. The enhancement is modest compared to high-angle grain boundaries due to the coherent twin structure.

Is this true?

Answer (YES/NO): NO